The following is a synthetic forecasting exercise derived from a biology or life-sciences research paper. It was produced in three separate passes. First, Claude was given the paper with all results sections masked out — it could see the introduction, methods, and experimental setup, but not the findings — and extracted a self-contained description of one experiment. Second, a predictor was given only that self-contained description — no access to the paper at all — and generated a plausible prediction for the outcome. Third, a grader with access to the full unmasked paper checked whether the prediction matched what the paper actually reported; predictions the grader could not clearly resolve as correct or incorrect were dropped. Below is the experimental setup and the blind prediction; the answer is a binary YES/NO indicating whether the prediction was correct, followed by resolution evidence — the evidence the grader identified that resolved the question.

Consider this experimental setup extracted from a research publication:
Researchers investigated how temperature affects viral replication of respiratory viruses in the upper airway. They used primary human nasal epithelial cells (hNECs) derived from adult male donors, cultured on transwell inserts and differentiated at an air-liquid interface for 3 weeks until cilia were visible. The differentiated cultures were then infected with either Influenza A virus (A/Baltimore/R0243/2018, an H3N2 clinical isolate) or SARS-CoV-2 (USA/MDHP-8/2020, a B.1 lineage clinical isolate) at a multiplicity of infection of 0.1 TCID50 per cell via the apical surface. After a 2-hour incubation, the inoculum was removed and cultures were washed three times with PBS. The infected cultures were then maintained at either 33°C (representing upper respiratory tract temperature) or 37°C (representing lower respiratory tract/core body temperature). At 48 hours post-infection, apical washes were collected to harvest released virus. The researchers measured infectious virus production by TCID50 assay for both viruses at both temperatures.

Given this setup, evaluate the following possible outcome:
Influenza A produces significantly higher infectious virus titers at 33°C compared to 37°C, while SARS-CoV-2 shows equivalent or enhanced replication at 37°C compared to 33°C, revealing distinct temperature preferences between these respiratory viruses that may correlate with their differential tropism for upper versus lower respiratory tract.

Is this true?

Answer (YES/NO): NO